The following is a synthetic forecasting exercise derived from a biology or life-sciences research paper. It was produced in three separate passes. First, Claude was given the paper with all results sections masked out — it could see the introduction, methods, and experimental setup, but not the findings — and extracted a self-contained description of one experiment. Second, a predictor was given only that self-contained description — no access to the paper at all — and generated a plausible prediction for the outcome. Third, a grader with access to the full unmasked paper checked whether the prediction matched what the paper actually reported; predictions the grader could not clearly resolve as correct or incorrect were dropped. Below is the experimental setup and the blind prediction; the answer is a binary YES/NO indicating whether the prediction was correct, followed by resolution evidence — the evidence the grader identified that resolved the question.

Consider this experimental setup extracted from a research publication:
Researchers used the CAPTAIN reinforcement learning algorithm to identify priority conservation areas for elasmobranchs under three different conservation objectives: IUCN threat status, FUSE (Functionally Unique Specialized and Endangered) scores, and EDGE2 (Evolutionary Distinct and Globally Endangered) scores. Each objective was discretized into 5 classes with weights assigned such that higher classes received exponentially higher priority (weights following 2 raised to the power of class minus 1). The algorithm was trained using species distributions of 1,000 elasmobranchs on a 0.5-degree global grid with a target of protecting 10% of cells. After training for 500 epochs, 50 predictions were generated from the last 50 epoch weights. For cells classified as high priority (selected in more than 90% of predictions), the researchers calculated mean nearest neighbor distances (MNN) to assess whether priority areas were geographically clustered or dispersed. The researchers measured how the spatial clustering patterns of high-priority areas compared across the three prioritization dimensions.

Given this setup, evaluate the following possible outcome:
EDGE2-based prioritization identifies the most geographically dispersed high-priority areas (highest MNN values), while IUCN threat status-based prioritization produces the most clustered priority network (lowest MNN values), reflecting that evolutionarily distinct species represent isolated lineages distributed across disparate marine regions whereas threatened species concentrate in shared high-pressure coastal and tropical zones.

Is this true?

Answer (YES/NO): NO